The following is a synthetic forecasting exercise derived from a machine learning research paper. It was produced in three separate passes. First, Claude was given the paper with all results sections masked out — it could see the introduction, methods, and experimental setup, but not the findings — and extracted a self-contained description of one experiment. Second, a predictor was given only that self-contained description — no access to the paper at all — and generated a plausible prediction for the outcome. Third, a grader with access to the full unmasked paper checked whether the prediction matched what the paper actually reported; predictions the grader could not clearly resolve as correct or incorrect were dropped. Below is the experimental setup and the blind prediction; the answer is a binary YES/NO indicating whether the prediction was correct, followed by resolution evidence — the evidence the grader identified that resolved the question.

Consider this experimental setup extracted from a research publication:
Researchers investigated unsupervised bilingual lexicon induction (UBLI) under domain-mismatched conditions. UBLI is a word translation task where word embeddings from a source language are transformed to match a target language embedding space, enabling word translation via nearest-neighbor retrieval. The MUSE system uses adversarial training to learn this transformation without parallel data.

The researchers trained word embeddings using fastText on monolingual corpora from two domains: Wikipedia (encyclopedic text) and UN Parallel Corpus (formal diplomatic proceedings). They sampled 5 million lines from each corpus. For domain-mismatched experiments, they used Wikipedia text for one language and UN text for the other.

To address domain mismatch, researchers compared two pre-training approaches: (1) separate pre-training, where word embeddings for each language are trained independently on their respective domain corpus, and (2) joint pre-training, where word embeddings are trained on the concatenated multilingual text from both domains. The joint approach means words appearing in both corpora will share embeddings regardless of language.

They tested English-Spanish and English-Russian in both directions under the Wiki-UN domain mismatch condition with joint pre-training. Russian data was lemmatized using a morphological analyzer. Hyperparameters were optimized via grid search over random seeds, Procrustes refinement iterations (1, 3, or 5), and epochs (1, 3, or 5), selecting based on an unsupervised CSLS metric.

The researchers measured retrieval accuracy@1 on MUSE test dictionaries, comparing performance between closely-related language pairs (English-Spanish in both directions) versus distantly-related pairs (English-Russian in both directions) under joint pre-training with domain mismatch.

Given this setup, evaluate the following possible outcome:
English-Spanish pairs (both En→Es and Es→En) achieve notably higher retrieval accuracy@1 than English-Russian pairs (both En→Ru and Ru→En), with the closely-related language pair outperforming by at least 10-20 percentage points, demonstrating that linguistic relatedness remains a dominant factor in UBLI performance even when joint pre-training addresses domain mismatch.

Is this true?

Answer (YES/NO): YES